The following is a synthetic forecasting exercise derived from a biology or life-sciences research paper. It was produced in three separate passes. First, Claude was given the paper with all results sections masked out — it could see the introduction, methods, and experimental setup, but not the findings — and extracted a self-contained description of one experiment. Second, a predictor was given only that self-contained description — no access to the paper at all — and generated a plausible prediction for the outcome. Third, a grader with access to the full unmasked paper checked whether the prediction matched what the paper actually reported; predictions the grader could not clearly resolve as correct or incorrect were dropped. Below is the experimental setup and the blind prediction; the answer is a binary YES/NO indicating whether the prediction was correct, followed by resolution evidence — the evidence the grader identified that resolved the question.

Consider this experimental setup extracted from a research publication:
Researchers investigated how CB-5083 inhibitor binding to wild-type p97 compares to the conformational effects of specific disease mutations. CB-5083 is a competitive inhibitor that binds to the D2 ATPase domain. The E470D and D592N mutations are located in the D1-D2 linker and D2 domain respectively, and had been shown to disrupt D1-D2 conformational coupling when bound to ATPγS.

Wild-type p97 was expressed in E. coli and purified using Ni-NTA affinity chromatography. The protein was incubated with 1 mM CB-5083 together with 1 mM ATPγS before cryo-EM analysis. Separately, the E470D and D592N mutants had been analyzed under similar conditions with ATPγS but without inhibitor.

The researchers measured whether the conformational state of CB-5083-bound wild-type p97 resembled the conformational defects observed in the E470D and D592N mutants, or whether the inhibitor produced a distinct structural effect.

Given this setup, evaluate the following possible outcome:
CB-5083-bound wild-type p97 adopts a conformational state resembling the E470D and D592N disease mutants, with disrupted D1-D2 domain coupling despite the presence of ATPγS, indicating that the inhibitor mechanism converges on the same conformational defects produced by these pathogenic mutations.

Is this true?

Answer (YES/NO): NO